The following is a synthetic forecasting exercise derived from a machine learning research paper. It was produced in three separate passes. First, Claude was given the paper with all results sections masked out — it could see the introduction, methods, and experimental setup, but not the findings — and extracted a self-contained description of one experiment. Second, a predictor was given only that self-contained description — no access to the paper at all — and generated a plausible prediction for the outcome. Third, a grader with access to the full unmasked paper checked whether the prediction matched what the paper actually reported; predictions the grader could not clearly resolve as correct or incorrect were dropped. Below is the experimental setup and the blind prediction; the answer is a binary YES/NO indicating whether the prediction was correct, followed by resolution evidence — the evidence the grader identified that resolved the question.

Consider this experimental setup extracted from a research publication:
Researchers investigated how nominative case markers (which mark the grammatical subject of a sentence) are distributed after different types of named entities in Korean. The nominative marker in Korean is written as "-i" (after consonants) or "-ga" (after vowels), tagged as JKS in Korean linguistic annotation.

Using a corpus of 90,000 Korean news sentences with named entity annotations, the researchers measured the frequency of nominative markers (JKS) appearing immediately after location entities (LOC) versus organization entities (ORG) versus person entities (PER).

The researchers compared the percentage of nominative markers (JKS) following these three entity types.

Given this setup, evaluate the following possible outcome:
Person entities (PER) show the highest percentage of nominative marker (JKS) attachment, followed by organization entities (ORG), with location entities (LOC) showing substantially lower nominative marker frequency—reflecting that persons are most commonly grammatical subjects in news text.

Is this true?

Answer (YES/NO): NO